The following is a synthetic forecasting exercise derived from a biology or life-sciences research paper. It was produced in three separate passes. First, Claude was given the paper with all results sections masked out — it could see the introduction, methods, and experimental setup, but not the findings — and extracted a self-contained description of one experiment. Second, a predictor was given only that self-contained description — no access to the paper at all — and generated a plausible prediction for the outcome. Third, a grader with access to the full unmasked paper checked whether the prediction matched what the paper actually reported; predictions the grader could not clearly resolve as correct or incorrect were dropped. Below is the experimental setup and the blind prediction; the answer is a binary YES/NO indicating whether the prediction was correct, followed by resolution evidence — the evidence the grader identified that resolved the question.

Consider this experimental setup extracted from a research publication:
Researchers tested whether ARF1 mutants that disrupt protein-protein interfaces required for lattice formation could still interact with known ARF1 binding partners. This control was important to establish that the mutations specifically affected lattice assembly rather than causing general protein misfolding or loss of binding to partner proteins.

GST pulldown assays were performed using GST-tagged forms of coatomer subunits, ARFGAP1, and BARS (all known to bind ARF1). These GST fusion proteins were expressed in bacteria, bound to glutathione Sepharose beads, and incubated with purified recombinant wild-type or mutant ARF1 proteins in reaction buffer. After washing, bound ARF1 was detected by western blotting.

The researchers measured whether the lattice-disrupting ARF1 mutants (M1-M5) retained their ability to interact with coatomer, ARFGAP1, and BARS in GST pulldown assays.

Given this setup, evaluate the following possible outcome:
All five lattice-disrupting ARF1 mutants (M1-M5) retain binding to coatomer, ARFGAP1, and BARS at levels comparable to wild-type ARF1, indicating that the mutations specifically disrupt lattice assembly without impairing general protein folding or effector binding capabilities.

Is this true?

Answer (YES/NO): NO